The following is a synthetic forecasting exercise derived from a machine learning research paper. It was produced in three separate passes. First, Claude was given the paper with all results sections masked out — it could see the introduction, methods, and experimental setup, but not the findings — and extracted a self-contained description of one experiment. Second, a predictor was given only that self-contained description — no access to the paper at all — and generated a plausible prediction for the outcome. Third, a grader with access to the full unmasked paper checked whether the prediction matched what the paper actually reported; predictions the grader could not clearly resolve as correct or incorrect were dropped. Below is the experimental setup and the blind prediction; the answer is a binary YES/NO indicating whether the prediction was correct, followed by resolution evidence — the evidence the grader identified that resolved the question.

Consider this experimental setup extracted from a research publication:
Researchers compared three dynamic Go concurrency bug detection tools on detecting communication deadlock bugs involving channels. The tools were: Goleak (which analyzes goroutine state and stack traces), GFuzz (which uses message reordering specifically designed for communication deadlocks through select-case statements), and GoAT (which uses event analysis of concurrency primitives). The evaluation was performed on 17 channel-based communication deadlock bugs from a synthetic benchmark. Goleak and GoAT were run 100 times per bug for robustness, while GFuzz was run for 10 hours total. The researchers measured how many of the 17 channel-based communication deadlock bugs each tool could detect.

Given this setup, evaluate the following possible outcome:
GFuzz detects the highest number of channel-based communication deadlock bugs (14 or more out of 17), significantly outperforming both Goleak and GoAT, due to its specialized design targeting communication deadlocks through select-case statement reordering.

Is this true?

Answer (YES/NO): NO